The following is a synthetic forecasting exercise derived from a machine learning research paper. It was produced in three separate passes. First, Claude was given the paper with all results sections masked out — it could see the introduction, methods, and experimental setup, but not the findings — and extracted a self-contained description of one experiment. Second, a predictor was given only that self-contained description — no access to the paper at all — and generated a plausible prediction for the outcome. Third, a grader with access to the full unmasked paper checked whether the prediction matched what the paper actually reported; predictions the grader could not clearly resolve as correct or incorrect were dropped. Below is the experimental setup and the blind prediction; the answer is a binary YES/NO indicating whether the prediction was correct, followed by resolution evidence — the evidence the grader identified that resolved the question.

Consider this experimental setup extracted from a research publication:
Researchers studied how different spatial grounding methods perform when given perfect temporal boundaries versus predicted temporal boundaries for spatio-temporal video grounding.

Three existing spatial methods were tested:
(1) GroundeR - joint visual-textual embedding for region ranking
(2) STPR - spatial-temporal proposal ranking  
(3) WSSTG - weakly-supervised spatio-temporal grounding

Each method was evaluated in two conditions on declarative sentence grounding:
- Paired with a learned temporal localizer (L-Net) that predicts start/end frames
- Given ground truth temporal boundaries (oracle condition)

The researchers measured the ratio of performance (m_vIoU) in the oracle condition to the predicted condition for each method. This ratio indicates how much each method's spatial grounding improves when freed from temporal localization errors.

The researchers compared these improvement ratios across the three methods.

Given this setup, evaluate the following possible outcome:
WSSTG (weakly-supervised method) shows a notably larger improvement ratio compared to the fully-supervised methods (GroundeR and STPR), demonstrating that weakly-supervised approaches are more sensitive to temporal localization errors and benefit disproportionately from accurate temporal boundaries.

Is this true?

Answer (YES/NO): NO